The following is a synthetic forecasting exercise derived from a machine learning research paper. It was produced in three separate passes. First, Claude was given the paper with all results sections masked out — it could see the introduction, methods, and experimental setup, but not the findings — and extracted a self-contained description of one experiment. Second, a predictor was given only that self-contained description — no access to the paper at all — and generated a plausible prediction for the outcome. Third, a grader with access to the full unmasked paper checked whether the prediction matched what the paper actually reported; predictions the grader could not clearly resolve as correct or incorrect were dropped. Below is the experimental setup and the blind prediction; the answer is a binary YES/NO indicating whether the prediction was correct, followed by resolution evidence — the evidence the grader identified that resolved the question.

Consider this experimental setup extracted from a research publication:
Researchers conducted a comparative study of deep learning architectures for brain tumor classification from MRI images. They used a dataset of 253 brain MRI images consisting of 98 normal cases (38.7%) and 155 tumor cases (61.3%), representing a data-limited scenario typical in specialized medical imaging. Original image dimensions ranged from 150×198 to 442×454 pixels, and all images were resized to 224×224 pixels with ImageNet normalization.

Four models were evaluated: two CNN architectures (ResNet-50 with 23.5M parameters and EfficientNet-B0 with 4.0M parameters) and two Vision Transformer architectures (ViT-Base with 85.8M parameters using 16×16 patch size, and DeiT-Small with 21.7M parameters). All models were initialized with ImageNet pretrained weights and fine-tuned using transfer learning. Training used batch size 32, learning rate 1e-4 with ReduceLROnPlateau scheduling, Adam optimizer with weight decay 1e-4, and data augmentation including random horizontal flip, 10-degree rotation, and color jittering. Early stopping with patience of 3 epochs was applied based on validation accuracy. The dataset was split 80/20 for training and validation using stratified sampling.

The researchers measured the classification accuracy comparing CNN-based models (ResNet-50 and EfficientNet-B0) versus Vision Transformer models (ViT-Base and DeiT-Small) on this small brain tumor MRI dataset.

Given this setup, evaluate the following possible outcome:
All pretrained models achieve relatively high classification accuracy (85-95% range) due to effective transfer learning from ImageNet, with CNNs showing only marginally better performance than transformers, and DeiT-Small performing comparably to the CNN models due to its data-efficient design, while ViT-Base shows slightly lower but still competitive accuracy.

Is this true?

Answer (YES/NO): NO